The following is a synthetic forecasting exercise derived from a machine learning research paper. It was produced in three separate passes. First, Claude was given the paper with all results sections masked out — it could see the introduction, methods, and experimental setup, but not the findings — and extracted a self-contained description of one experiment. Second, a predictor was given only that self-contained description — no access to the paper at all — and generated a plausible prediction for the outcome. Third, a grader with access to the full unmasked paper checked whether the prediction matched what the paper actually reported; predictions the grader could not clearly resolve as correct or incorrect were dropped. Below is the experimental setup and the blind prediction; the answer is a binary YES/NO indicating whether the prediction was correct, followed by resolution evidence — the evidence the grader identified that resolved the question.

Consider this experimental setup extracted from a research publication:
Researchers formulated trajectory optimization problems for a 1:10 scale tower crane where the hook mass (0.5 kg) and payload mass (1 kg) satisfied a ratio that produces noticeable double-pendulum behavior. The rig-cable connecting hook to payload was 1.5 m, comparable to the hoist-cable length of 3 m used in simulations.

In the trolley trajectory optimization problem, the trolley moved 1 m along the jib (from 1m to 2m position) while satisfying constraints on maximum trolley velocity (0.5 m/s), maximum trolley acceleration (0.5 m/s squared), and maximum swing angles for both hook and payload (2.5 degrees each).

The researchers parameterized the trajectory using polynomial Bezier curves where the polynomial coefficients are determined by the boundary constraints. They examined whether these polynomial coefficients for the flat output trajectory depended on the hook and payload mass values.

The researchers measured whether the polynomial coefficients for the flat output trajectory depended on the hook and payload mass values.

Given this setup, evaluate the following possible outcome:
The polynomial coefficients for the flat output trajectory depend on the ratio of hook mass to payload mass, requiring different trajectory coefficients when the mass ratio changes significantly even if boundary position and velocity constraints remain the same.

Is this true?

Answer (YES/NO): NO